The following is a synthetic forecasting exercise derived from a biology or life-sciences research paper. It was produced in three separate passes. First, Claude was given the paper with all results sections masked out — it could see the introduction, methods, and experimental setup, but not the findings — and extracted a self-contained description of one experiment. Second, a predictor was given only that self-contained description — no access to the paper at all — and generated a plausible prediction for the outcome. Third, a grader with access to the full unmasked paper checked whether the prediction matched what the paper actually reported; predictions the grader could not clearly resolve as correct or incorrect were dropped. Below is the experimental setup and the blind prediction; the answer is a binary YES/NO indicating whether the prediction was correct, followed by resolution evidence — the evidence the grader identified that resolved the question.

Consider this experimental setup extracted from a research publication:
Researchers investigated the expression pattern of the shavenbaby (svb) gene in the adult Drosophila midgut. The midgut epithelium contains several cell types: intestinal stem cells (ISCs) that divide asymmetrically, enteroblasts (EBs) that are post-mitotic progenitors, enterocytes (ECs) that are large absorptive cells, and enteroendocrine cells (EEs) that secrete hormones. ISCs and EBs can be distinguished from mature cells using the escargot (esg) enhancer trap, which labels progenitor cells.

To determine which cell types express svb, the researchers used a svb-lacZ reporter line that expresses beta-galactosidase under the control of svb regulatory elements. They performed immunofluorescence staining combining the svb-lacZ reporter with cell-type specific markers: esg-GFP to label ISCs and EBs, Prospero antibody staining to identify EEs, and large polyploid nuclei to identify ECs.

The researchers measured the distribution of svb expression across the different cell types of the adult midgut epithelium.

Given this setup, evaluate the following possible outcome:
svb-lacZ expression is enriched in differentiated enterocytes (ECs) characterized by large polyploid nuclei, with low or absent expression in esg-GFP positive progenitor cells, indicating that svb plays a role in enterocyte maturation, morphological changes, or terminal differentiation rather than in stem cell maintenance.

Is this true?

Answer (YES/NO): NO